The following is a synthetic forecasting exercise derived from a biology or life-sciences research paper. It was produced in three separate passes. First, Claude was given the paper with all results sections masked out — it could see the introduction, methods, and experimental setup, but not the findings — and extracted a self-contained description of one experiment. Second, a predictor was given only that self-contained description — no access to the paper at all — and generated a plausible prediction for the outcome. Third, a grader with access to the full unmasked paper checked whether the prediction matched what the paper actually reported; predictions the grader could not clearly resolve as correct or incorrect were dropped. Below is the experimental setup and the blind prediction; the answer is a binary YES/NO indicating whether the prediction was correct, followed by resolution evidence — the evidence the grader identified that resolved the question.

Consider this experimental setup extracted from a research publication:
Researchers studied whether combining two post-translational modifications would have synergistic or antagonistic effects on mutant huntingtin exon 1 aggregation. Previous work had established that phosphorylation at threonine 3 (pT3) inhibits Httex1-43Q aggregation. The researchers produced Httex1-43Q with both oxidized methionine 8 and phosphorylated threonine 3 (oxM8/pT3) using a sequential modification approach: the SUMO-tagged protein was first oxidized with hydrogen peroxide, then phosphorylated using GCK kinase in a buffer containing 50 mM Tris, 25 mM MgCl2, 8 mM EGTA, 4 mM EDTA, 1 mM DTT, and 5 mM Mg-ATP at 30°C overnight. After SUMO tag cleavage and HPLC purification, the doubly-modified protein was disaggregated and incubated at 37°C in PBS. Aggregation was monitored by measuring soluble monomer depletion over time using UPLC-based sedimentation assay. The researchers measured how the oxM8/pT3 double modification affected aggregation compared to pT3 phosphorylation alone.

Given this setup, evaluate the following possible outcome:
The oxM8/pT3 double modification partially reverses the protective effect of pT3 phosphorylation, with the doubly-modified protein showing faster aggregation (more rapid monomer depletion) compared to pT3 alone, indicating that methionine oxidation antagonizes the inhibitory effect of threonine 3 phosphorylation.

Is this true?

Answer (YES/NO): NO